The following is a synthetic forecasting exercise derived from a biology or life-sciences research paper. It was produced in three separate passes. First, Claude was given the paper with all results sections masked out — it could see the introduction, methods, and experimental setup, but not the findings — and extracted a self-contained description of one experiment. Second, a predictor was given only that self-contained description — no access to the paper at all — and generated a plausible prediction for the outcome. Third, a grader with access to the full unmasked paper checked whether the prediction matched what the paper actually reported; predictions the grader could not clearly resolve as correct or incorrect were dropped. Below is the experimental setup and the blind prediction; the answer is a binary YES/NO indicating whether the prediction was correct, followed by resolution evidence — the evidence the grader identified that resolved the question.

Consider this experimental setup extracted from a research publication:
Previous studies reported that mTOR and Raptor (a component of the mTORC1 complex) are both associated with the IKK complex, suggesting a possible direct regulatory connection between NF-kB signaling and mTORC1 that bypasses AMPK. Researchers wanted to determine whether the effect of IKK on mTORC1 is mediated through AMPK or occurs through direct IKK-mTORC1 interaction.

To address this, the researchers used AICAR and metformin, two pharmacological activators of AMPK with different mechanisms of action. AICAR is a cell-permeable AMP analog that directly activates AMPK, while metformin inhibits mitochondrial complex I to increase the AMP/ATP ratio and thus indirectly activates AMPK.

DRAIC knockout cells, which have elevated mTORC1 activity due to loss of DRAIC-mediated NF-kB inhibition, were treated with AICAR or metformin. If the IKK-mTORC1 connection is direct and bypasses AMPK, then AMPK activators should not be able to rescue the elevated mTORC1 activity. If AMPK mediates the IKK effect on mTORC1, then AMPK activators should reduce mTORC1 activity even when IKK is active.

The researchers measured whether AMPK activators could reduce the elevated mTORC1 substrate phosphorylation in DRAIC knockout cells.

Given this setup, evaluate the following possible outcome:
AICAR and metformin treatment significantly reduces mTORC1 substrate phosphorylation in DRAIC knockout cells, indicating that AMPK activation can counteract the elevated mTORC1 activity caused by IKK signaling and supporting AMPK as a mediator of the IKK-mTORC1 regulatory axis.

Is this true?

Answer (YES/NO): YES